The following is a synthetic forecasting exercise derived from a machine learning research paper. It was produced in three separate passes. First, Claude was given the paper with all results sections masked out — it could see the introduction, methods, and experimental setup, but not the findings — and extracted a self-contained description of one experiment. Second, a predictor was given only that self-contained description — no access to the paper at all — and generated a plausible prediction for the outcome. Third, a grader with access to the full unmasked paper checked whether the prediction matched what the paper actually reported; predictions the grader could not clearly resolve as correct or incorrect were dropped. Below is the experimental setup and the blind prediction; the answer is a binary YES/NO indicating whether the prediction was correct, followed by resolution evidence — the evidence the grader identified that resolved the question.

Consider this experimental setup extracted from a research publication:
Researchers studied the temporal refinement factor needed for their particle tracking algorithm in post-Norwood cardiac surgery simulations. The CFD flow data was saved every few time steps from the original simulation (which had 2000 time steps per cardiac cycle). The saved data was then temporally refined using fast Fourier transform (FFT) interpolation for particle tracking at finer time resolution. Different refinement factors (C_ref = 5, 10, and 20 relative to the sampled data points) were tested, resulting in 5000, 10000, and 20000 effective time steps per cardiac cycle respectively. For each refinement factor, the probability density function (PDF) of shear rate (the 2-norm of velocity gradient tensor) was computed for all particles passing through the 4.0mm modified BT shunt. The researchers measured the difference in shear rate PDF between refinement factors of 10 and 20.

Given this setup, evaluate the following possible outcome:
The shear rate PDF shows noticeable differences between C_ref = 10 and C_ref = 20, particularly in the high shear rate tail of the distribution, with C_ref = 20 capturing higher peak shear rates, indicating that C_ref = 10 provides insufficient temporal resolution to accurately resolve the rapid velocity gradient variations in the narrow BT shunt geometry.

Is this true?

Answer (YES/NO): NO